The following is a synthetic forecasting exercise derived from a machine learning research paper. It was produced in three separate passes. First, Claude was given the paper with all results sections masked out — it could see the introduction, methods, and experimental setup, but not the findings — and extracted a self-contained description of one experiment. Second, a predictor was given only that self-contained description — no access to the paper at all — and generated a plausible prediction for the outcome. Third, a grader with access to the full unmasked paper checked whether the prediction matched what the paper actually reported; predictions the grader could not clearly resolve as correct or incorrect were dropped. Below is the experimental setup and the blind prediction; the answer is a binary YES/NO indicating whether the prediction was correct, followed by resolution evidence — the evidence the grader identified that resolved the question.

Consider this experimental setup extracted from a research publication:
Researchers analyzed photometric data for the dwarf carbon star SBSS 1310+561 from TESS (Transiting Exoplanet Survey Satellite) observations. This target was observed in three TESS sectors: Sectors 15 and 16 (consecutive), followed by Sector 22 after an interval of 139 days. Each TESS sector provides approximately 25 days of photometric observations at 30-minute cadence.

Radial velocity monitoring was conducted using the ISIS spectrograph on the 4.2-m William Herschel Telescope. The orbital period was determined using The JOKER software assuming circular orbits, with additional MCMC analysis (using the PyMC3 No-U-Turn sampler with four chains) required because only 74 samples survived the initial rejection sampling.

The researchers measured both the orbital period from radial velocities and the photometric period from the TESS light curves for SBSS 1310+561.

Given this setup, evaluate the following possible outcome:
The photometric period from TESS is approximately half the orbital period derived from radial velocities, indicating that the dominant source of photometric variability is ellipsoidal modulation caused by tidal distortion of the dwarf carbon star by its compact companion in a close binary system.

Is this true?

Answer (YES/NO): NO